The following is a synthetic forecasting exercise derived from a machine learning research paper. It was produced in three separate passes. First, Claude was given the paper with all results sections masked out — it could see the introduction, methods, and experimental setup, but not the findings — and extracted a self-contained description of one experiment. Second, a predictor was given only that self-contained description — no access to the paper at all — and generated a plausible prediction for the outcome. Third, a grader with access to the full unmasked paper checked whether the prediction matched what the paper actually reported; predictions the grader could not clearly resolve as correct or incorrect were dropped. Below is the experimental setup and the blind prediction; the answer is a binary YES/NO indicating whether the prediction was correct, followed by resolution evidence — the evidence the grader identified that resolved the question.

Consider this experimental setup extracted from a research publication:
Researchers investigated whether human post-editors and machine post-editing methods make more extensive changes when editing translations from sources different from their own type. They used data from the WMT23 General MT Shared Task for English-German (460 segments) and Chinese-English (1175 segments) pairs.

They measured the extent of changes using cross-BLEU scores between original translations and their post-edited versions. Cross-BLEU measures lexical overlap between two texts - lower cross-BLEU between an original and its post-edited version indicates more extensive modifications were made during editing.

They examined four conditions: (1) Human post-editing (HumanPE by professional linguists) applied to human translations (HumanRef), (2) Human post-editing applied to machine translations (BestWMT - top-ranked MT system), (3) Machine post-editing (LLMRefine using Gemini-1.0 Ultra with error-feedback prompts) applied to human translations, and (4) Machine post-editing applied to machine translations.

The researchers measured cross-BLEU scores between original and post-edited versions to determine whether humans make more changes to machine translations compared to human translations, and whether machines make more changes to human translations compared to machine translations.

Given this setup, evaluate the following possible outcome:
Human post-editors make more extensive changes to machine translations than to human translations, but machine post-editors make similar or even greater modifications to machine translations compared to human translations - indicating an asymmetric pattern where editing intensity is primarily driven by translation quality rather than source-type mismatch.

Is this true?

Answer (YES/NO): NO